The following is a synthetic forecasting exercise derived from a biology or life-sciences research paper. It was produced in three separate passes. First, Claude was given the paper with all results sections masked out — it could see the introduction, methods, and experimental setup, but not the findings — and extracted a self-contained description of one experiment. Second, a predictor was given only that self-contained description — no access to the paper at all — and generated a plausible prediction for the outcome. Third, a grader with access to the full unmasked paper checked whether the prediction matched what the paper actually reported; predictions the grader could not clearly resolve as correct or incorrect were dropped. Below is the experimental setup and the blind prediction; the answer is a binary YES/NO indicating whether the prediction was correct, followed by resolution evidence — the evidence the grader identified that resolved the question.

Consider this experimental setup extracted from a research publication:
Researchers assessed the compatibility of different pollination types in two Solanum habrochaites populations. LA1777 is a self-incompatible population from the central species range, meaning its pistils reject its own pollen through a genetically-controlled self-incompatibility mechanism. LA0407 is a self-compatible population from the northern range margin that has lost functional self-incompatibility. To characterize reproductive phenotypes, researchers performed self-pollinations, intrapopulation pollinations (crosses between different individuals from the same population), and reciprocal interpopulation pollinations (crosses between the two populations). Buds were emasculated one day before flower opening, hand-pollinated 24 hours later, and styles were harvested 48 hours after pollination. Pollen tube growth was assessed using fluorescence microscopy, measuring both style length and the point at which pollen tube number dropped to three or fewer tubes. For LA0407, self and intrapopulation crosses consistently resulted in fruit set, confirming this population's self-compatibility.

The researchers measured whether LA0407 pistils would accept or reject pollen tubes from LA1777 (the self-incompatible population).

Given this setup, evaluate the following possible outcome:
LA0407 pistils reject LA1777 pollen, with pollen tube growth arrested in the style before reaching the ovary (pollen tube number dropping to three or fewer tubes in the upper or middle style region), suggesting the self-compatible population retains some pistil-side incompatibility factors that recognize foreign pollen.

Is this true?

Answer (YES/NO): NO